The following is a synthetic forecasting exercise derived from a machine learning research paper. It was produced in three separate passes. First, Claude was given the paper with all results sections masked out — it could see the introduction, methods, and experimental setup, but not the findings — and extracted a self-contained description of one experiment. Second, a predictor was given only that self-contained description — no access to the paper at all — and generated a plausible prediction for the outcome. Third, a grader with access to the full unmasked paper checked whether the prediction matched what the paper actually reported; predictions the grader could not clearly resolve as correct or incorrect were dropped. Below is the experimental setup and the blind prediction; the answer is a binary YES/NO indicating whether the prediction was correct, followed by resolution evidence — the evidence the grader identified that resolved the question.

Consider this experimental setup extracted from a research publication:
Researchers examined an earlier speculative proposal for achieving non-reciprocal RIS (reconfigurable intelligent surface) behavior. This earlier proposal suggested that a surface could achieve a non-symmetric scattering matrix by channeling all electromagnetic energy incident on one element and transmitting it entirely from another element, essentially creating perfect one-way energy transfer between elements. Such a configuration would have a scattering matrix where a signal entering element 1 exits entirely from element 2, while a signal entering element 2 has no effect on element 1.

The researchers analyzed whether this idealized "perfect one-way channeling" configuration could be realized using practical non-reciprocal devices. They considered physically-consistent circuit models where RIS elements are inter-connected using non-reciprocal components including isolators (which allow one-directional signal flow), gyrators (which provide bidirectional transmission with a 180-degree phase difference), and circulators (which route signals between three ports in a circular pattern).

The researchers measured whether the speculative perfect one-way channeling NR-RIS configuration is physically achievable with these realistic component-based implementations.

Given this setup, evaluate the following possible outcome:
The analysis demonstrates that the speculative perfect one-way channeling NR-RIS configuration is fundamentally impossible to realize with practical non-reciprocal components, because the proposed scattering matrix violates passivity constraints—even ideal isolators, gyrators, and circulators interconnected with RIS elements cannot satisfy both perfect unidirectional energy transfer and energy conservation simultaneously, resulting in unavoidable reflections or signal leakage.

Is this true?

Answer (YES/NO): NO